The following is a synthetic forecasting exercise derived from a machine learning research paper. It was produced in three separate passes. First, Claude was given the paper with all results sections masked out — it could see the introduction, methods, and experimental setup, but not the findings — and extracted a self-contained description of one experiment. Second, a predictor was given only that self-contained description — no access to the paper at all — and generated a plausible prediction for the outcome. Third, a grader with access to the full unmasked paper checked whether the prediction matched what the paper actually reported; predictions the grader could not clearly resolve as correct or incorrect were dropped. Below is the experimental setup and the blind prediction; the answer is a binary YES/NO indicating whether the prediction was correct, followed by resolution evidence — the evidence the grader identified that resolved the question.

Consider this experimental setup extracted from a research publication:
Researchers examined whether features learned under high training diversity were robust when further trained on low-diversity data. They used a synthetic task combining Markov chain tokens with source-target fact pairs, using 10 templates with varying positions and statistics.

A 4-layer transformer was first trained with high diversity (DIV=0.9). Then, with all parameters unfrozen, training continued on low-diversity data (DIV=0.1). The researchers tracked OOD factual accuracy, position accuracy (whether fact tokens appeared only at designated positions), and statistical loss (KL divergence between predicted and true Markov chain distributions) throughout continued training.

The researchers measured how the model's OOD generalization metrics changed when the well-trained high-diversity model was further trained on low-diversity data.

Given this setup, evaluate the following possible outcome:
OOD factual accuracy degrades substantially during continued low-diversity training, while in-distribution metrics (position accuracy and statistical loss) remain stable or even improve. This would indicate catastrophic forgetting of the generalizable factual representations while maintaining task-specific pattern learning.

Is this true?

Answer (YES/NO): NO